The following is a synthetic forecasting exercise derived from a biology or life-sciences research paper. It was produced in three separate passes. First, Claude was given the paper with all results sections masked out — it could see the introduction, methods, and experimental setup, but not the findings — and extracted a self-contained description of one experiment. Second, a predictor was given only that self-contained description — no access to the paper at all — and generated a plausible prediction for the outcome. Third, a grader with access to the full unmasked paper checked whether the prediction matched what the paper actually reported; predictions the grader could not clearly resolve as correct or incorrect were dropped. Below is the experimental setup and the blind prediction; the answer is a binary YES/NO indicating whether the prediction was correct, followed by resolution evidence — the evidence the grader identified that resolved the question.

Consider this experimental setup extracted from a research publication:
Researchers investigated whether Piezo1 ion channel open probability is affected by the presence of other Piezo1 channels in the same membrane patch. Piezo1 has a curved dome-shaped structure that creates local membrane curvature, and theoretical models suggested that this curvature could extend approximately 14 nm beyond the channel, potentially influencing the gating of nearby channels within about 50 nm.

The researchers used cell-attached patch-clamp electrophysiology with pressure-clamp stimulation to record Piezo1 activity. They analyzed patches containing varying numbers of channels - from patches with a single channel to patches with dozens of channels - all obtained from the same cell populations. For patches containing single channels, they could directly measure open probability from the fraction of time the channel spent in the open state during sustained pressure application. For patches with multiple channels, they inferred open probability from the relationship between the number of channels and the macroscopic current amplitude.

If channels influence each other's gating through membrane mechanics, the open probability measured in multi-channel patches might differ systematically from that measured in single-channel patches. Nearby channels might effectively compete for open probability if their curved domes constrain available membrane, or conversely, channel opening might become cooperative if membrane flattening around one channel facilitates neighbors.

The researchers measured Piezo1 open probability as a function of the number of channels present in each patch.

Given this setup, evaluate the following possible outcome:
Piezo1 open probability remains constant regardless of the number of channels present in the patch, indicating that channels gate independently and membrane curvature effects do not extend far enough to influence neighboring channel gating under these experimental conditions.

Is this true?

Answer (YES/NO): NO